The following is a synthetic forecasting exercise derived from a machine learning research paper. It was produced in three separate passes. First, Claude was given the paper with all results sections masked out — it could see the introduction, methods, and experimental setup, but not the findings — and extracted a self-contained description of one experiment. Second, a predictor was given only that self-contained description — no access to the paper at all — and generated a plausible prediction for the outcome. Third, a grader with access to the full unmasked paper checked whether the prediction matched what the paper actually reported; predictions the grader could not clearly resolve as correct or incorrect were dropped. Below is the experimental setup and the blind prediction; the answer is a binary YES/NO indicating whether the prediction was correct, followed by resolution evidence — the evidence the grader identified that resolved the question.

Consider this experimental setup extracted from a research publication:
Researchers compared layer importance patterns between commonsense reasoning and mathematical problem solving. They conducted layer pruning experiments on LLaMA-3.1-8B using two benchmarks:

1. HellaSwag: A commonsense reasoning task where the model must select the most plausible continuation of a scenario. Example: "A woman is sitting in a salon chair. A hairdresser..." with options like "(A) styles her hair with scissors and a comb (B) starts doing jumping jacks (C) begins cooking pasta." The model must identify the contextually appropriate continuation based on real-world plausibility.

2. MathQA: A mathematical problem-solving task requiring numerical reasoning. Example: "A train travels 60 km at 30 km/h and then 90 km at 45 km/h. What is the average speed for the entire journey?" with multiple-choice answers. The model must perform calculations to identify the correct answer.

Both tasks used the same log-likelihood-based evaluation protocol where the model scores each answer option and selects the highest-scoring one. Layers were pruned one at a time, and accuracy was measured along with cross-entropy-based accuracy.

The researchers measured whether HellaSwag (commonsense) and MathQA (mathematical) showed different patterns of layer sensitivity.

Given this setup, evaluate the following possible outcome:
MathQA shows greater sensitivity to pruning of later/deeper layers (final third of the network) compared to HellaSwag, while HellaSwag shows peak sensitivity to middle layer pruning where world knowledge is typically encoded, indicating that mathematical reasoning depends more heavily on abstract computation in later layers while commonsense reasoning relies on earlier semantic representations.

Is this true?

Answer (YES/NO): NO